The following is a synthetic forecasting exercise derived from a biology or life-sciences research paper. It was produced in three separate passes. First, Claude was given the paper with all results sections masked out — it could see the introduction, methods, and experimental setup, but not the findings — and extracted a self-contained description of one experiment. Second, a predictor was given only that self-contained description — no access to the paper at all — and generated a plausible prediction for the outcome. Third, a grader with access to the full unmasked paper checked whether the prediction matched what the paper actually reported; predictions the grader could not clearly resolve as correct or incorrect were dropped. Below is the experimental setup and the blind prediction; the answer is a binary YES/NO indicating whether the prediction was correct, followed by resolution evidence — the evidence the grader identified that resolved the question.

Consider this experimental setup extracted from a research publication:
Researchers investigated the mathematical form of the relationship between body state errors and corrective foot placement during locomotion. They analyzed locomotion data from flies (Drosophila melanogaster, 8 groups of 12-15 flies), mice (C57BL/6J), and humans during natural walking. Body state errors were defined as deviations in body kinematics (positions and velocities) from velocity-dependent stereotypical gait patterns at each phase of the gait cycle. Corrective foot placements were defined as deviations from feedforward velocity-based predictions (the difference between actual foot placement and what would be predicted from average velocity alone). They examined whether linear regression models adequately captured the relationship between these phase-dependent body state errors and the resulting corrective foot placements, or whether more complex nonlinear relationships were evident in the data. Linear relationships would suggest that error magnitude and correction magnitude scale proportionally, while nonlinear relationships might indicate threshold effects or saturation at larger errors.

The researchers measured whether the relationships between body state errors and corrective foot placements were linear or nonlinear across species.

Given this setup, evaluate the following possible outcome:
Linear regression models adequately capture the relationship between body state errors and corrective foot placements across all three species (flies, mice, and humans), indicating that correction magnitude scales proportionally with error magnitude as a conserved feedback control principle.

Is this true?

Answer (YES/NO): YES